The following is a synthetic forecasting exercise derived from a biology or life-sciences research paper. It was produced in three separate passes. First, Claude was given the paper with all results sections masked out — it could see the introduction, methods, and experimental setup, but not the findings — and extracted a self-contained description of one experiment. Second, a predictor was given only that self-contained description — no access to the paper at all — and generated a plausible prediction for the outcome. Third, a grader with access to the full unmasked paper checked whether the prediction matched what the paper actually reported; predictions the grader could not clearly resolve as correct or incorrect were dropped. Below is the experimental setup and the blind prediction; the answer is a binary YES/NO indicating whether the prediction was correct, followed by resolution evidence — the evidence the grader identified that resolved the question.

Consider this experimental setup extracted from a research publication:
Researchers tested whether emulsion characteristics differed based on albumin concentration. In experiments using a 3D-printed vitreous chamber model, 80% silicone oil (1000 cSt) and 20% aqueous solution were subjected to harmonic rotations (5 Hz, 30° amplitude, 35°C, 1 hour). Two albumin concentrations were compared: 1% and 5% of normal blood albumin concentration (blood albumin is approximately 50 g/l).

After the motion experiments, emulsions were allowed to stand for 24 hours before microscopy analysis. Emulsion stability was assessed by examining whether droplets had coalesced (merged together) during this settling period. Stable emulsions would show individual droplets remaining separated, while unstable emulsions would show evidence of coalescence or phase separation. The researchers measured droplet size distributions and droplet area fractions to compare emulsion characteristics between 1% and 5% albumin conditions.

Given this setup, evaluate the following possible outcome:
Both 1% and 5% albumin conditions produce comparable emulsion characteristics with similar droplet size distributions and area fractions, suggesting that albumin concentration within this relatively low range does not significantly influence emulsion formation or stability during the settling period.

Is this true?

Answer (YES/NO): NO